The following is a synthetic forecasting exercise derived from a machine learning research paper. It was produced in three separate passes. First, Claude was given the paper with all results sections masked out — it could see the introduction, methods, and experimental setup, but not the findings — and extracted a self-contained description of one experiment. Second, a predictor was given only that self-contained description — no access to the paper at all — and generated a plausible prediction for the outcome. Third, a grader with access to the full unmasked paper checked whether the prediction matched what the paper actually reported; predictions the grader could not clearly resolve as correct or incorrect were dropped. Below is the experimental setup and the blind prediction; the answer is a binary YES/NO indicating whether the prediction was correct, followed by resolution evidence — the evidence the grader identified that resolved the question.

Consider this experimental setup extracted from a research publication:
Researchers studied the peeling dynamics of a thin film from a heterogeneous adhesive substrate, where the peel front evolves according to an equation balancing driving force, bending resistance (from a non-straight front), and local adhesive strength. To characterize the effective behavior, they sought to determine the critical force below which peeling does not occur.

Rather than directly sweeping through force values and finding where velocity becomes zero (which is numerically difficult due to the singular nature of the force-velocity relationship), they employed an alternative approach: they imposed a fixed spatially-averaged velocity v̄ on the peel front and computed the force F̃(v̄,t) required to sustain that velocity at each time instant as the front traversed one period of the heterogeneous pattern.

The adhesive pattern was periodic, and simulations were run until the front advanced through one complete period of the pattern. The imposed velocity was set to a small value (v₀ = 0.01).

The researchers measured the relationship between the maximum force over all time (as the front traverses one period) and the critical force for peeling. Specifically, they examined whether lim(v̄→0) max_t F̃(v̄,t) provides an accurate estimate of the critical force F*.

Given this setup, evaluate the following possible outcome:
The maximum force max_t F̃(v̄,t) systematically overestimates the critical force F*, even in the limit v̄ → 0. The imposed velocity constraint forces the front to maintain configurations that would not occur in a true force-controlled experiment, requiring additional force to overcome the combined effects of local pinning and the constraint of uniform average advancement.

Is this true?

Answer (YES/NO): NO